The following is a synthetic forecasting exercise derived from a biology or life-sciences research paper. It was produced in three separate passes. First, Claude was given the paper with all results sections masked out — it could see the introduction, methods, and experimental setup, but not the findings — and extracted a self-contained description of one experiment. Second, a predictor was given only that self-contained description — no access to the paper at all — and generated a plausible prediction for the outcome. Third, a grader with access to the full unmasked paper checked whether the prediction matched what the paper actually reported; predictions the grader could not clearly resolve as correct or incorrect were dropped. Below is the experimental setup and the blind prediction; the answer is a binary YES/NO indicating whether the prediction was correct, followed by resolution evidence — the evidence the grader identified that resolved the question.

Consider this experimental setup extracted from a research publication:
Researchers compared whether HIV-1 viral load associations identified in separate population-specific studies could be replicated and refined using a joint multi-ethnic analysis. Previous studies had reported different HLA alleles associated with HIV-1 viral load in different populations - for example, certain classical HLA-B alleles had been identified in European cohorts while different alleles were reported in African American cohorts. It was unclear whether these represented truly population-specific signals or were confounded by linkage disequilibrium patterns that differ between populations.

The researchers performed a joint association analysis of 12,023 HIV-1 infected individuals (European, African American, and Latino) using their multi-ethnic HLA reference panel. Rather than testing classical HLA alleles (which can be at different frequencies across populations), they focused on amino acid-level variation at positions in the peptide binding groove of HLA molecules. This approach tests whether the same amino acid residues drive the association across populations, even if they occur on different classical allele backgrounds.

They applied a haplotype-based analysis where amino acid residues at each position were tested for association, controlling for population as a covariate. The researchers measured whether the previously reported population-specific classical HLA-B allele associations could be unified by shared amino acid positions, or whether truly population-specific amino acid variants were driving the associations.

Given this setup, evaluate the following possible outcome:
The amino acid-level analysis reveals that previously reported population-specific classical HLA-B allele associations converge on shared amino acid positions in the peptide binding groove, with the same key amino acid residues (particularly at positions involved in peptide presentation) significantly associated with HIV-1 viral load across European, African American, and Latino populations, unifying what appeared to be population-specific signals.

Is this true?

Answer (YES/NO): YES